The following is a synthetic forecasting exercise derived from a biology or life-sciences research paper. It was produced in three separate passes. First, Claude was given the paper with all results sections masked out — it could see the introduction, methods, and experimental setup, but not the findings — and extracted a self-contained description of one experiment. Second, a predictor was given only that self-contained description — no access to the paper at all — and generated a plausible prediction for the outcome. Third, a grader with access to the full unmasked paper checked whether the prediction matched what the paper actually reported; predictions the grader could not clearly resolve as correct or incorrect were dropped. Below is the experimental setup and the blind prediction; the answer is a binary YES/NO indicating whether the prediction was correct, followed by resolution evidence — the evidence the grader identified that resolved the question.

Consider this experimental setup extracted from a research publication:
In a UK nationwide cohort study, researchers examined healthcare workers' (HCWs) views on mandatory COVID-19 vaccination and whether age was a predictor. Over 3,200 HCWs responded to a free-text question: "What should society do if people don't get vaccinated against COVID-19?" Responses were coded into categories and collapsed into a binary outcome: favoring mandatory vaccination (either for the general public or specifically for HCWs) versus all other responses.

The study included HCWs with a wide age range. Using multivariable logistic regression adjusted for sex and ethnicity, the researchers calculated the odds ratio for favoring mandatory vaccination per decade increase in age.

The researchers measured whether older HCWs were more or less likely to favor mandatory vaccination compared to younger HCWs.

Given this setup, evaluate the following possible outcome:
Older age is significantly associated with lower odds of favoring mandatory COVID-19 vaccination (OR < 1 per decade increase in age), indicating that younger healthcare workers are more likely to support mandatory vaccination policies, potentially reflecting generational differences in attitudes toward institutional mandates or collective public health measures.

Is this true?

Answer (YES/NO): NO